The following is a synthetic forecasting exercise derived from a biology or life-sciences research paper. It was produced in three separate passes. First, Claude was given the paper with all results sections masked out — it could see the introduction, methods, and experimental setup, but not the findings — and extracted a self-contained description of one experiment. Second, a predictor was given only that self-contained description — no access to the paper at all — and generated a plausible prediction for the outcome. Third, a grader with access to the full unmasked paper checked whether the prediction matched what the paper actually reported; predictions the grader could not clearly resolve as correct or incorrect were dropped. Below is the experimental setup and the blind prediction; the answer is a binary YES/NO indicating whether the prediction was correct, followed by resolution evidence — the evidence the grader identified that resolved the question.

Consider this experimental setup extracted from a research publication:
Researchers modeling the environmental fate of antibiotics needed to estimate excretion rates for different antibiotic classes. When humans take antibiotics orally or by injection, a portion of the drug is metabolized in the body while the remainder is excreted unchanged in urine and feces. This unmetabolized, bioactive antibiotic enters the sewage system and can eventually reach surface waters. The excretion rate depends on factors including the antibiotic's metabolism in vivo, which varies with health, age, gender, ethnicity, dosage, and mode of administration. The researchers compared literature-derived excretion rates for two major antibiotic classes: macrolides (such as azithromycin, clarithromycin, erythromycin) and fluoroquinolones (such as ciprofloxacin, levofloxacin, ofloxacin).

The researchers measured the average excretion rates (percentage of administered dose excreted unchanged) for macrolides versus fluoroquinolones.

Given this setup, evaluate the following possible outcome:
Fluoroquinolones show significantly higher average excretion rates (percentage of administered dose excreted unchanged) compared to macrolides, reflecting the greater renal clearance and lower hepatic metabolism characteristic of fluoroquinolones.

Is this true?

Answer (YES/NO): YES